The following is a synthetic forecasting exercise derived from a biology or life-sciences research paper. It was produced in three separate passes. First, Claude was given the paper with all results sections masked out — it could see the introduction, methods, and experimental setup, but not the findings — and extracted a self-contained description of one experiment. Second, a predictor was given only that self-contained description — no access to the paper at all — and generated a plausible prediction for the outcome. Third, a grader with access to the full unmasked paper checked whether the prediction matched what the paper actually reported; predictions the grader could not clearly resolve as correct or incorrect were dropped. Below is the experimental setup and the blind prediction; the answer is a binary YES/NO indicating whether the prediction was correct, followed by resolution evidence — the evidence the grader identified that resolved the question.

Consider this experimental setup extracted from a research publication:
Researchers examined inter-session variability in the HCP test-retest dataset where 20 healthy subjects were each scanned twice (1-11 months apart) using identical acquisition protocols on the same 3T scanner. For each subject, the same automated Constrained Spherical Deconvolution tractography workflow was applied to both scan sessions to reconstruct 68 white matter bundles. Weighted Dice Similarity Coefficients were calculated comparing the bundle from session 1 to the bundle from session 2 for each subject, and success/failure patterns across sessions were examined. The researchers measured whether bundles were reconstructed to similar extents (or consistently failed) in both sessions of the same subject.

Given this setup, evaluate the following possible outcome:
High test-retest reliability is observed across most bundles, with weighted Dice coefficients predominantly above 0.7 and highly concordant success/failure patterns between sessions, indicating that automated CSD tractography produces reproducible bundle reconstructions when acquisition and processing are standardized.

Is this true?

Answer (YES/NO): YES